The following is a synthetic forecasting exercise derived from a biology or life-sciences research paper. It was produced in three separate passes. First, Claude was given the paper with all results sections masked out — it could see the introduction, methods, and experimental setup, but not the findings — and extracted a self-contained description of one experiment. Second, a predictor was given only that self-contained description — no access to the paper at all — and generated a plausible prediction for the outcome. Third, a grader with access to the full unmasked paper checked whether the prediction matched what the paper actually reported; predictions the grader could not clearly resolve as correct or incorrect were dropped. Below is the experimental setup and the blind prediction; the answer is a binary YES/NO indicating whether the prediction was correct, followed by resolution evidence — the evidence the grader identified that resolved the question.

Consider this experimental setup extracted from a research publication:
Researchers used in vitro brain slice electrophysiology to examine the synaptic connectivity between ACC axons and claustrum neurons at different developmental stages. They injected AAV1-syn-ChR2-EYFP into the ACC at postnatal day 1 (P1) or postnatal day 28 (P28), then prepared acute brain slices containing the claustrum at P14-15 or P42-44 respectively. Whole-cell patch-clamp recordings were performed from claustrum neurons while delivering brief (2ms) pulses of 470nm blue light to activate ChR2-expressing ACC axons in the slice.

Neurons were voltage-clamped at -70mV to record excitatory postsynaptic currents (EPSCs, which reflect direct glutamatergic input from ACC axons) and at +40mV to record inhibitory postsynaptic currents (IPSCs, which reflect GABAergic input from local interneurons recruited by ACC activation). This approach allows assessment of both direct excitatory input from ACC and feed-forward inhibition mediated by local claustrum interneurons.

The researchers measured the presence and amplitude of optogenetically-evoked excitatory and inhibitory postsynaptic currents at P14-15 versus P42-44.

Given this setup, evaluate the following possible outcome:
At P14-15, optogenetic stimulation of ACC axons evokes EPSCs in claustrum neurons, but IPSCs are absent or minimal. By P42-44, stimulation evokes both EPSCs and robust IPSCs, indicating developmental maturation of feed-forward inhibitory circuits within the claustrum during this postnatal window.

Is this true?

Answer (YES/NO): NO